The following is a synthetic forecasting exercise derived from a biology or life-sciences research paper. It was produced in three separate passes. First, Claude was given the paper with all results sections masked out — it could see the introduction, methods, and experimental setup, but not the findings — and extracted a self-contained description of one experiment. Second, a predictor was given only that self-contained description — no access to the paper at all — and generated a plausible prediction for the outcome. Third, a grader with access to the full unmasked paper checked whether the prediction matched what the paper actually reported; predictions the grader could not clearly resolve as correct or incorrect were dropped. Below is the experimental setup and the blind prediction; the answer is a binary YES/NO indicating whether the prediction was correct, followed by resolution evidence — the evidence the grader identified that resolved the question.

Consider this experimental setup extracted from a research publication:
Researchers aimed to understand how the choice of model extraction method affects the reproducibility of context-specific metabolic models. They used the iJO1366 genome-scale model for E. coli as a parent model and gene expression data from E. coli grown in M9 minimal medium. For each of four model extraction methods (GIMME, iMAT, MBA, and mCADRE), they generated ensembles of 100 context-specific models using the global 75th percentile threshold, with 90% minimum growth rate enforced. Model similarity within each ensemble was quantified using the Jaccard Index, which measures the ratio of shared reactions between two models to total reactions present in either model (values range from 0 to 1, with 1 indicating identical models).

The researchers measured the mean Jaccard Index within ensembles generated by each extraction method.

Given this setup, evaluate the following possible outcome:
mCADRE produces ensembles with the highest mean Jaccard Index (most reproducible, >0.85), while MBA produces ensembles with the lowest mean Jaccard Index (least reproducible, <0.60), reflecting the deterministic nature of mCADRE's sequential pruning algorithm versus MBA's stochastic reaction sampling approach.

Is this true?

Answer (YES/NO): NO